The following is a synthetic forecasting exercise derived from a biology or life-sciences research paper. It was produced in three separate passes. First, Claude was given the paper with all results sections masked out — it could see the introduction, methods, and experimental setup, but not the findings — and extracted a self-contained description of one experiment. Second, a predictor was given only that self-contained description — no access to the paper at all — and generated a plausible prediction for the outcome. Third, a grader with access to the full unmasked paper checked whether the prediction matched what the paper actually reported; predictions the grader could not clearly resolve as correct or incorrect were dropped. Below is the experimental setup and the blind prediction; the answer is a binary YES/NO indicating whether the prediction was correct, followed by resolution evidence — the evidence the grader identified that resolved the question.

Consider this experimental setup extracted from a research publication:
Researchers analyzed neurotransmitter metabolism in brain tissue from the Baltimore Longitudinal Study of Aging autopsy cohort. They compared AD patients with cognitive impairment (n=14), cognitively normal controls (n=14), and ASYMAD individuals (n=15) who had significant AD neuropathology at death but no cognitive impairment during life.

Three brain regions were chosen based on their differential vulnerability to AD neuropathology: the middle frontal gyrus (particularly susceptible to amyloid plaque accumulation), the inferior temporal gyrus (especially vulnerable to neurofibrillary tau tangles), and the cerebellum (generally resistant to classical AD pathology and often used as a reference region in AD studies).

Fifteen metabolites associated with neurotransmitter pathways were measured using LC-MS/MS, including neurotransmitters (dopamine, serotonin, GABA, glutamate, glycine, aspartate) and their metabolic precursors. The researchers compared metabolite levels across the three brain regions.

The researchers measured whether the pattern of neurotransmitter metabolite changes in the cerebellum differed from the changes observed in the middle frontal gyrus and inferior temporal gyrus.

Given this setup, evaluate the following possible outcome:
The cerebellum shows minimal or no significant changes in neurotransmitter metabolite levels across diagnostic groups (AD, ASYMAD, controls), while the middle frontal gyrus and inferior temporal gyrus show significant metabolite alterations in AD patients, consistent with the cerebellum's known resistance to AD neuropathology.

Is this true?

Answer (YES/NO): YES